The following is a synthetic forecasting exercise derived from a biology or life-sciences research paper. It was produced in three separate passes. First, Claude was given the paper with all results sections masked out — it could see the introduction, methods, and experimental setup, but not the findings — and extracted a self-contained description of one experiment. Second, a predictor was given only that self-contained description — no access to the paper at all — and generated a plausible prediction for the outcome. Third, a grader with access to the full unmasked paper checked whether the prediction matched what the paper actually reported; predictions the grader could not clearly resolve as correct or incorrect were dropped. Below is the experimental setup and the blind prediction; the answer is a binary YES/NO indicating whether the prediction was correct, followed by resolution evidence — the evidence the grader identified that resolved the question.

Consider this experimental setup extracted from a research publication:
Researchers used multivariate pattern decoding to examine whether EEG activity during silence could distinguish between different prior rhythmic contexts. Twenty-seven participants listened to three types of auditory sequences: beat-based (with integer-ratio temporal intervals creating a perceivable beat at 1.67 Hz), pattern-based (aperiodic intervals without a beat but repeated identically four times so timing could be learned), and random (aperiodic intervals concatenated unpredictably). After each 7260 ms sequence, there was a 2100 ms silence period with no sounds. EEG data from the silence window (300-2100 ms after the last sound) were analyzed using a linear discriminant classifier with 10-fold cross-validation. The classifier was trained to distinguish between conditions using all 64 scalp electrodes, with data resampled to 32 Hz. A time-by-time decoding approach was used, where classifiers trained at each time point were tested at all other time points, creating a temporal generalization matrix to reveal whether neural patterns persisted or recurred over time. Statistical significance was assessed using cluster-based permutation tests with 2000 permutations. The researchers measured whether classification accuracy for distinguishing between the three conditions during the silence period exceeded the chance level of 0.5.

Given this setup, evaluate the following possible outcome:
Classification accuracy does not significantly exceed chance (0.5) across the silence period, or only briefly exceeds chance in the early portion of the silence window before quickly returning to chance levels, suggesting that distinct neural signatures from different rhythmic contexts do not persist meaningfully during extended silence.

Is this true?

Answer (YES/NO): NO